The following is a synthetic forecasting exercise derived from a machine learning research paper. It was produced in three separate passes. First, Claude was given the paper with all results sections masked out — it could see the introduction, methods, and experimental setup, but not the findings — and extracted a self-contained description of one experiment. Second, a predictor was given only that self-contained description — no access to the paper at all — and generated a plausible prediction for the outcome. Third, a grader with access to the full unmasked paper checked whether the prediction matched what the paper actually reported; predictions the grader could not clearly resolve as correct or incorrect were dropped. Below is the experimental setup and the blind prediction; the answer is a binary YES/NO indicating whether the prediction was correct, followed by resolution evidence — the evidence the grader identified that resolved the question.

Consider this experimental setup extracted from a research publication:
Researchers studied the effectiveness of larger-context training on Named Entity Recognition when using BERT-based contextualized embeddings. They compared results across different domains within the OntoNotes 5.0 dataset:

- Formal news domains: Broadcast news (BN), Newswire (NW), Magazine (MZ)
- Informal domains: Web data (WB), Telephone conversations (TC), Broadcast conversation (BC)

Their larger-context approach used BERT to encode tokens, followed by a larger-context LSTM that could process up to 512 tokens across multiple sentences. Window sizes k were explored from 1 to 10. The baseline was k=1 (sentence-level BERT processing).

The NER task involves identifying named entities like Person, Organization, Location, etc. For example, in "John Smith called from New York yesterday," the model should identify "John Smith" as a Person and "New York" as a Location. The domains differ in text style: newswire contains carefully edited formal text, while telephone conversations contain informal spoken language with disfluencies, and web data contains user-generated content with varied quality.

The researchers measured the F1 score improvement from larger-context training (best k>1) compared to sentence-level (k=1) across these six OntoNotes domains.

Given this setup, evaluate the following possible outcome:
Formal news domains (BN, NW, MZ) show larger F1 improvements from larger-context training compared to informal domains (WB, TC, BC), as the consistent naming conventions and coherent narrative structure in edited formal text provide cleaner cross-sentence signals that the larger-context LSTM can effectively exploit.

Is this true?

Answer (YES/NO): NO